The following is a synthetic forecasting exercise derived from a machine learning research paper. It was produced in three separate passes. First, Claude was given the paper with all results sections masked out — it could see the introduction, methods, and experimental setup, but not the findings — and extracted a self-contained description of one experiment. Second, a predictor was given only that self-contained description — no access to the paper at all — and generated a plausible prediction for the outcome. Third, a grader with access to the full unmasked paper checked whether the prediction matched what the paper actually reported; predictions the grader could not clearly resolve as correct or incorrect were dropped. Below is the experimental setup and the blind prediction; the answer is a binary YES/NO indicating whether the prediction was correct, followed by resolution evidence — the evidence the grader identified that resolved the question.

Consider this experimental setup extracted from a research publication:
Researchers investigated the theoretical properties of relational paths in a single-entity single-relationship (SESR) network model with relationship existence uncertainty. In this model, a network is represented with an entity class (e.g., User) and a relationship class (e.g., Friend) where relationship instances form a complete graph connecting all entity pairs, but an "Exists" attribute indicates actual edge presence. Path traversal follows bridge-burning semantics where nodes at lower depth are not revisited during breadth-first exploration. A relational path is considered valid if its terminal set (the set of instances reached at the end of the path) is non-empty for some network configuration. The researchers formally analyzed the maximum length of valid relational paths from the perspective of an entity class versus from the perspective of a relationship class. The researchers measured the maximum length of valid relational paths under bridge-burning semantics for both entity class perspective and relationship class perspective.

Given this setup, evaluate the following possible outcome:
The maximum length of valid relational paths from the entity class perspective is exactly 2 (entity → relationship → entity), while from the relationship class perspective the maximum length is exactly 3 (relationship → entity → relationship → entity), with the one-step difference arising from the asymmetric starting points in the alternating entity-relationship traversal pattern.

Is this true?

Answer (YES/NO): NO